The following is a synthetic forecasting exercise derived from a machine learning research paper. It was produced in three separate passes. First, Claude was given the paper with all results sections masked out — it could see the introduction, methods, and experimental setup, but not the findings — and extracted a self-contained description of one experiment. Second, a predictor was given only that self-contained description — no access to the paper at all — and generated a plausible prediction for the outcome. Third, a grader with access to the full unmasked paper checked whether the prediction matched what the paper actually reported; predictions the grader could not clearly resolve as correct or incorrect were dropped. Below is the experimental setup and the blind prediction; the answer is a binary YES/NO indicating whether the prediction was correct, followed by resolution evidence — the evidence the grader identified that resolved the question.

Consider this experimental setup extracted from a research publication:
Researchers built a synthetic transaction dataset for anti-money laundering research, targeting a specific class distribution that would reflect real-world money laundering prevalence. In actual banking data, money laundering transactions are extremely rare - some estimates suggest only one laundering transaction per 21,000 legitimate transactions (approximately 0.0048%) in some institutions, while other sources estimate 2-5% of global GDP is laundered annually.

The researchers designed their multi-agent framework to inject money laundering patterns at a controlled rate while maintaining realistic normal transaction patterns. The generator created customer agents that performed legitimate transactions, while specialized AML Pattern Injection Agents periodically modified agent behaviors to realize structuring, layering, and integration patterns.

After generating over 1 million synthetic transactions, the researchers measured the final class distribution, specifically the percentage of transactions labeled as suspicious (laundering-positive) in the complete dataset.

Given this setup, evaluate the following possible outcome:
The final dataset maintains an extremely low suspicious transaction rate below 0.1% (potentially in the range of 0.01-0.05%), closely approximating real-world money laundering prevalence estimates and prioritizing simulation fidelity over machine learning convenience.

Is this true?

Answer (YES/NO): NO